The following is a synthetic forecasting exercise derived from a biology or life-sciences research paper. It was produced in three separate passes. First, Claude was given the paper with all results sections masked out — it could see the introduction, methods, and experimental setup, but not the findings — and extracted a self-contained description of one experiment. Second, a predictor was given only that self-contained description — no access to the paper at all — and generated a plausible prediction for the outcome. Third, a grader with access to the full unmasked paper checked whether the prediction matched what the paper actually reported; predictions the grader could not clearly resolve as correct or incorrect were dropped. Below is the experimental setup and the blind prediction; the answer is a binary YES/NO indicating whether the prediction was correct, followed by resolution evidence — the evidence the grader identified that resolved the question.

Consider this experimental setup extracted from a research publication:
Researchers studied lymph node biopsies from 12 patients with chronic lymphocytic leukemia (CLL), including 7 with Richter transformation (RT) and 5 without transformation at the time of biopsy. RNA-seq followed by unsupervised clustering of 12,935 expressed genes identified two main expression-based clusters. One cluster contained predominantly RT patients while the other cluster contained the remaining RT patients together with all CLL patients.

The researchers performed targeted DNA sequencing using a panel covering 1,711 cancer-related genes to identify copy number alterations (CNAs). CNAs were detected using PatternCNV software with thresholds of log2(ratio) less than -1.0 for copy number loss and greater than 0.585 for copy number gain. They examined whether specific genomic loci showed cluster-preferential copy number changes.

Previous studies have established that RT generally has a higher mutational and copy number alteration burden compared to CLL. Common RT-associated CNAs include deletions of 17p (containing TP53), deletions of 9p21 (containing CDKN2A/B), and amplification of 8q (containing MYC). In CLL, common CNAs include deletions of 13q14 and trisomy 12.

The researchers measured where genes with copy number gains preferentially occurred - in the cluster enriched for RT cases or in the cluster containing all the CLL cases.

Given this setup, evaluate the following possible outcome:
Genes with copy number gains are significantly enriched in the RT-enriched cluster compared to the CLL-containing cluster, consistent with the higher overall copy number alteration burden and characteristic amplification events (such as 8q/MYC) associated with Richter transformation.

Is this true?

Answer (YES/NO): NO